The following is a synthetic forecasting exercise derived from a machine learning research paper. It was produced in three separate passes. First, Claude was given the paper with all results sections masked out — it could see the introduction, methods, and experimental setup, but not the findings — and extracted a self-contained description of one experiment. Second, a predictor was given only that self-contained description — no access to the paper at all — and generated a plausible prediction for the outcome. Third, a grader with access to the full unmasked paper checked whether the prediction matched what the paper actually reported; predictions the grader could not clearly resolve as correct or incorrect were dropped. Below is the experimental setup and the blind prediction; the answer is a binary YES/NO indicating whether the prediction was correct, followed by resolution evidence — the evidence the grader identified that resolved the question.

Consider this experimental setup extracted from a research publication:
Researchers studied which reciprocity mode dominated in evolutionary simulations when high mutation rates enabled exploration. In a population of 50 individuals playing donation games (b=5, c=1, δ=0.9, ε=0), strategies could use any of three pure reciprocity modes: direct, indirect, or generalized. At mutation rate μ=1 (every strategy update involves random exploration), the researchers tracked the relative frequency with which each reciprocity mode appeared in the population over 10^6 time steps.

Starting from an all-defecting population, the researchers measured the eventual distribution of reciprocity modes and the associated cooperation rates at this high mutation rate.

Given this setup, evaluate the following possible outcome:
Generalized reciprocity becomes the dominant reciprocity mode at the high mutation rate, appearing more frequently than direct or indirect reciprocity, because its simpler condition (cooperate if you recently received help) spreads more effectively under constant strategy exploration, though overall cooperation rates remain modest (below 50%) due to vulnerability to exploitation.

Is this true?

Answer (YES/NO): NO